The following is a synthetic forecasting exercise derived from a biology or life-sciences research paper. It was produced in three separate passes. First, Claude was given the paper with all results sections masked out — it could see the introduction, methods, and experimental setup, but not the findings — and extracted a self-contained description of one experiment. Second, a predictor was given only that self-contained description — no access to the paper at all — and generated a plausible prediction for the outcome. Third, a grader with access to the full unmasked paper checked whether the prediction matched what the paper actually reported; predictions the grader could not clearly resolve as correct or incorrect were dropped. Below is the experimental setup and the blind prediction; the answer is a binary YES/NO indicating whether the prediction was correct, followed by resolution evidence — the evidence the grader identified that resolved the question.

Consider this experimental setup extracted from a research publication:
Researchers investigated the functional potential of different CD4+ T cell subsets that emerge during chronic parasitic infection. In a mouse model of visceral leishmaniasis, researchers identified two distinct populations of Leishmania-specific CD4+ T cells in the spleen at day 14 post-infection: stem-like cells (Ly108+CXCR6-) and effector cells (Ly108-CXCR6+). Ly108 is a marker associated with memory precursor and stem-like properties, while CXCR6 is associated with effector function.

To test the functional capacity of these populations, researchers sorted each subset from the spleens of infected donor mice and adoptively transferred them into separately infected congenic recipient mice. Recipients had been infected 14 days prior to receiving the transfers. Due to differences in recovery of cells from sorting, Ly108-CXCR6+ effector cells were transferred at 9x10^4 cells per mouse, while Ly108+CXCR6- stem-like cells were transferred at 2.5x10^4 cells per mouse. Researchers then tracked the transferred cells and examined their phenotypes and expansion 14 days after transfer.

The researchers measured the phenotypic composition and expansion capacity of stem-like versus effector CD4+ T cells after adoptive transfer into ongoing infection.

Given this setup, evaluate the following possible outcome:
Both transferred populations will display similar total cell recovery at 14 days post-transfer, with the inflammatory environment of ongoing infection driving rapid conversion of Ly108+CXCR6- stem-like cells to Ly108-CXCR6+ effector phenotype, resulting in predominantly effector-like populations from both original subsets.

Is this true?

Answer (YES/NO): NO